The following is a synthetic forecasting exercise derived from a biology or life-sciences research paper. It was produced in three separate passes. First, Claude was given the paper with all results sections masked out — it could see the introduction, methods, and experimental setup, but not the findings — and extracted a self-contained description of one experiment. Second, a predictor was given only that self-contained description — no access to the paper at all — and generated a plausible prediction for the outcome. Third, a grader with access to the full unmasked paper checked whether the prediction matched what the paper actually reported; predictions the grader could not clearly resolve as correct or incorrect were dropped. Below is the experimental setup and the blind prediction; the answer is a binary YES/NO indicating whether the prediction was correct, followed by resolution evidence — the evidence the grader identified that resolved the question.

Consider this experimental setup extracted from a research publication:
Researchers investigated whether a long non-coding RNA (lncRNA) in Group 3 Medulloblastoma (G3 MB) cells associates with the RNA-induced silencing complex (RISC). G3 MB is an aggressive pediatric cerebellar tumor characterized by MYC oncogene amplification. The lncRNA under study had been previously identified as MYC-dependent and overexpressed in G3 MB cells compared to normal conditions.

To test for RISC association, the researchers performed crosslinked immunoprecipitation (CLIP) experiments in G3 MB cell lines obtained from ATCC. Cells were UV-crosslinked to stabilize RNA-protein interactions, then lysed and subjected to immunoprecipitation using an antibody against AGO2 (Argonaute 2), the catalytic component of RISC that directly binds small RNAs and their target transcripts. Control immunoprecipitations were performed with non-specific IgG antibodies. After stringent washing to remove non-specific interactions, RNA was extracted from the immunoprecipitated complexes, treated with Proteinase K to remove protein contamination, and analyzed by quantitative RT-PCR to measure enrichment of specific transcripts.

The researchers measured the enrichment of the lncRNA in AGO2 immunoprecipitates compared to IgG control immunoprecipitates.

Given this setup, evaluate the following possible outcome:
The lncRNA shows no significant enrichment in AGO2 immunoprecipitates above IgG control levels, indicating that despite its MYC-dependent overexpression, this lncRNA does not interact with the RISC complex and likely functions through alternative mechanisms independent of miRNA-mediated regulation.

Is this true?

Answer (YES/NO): NO